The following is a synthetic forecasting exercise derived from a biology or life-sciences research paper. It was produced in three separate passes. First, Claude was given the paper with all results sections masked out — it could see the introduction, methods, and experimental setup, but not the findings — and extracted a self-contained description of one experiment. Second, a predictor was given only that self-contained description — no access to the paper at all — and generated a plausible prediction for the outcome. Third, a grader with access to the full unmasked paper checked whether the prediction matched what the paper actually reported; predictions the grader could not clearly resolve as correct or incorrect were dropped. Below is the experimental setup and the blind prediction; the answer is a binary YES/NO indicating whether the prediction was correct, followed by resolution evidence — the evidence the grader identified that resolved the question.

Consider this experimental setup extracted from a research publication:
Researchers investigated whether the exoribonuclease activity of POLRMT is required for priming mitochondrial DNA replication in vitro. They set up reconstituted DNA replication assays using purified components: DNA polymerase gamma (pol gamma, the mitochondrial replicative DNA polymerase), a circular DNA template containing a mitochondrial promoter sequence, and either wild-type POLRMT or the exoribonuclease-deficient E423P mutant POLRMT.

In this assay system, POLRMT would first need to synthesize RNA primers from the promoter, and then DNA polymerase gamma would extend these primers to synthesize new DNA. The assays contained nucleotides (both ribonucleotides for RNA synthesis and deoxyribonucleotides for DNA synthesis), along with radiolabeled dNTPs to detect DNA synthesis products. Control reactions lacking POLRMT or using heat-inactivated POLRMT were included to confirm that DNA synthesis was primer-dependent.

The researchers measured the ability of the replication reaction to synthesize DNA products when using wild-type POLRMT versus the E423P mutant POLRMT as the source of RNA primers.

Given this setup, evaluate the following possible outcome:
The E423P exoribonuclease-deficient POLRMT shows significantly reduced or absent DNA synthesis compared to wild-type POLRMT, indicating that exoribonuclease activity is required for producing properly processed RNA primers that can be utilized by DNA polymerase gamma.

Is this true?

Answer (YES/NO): YES